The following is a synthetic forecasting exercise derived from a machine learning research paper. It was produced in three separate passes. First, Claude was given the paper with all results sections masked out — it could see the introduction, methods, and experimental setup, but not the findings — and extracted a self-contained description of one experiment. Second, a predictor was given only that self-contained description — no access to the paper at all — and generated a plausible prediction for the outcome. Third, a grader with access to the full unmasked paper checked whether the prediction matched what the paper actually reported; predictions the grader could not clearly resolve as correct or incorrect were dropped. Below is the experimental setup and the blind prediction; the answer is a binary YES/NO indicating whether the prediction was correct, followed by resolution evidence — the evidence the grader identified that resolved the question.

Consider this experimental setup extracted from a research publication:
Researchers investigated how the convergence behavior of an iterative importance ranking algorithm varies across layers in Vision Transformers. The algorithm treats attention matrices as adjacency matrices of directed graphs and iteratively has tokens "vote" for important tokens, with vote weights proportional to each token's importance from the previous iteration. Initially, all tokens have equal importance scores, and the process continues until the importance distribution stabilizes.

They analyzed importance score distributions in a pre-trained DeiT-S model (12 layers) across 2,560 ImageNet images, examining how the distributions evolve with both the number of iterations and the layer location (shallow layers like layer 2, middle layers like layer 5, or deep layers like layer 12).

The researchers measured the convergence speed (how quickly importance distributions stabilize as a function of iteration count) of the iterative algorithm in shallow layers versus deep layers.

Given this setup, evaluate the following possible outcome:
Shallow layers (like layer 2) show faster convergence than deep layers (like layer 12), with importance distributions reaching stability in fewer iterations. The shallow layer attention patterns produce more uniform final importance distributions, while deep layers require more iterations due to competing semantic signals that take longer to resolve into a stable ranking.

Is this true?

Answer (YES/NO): NO